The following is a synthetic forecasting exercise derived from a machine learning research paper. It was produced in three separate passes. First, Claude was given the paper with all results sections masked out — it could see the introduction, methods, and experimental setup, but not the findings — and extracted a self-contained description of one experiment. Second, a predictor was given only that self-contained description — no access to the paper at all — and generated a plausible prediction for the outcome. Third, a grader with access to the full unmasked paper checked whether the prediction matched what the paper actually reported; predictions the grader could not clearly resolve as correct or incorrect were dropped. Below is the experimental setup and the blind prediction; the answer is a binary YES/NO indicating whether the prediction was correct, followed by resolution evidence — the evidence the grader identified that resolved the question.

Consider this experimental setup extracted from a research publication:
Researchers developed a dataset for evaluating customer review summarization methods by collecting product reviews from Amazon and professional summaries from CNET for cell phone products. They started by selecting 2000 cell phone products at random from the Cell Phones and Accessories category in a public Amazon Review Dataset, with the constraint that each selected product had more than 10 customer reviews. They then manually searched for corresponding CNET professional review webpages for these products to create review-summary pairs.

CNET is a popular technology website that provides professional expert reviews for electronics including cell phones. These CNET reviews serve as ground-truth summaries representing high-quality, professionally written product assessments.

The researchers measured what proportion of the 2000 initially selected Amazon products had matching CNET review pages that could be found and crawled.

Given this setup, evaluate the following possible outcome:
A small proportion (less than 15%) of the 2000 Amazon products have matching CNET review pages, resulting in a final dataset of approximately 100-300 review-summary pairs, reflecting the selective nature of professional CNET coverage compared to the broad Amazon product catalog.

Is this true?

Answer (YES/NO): NO